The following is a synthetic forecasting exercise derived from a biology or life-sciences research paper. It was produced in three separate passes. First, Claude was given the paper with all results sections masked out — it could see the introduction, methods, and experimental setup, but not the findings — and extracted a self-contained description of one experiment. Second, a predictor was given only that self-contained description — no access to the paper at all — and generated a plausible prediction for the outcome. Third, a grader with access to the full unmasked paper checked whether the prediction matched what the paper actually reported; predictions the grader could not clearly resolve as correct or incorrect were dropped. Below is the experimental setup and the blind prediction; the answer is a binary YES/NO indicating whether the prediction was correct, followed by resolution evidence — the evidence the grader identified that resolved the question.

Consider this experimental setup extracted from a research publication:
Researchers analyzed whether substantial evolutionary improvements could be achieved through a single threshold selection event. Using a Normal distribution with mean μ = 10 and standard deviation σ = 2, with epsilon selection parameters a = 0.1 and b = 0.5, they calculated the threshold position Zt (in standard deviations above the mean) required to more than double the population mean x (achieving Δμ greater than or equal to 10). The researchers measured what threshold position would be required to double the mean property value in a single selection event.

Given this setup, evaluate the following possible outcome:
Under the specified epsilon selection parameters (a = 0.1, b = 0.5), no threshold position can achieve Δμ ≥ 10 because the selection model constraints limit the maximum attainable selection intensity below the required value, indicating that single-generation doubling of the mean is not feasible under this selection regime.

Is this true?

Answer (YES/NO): NO